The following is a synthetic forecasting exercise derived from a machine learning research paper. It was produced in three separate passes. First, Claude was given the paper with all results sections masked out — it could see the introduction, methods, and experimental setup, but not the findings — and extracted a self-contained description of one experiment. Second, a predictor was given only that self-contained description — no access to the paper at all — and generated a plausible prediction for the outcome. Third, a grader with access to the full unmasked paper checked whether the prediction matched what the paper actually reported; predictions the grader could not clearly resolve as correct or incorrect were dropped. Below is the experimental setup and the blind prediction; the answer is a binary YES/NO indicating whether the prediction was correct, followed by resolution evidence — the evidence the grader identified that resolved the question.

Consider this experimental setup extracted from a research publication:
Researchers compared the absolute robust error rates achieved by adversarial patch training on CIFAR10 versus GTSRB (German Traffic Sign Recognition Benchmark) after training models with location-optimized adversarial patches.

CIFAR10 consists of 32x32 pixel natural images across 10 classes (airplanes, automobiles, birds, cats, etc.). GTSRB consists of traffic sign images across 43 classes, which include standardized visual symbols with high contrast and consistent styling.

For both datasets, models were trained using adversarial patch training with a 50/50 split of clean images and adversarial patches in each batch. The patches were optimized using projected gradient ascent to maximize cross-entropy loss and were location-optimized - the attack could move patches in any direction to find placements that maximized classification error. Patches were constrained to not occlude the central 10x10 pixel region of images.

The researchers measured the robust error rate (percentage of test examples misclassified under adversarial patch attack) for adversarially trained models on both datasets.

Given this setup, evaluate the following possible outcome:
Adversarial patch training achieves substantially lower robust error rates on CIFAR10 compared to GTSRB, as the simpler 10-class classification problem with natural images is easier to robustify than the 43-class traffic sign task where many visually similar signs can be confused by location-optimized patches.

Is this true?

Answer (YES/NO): NO